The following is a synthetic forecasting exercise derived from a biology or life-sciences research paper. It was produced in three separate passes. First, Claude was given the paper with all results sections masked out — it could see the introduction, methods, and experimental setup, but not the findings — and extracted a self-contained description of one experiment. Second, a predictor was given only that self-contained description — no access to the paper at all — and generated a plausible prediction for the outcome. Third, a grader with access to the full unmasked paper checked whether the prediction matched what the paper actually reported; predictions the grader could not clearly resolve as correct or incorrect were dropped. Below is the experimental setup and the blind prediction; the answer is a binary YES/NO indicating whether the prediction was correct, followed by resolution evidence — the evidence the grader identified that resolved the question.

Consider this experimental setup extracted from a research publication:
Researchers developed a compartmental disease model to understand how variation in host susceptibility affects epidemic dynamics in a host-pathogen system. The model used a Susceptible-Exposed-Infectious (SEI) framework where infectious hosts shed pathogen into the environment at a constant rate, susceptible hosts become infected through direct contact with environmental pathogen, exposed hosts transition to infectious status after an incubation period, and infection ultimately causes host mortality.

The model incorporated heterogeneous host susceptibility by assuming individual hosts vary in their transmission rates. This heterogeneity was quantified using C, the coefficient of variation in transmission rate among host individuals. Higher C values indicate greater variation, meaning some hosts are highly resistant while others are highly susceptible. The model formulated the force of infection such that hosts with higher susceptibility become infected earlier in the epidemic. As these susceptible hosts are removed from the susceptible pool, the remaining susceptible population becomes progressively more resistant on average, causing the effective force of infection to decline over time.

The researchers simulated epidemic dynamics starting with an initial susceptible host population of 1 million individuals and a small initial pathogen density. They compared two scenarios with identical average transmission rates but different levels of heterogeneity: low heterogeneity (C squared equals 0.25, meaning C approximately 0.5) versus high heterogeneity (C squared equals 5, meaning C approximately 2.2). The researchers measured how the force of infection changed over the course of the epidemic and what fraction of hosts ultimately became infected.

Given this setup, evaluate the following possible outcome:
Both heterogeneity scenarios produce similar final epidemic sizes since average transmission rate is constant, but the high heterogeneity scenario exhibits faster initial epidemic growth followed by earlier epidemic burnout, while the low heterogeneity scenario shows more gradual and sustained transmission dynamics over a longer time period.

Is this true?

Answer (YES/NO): NO